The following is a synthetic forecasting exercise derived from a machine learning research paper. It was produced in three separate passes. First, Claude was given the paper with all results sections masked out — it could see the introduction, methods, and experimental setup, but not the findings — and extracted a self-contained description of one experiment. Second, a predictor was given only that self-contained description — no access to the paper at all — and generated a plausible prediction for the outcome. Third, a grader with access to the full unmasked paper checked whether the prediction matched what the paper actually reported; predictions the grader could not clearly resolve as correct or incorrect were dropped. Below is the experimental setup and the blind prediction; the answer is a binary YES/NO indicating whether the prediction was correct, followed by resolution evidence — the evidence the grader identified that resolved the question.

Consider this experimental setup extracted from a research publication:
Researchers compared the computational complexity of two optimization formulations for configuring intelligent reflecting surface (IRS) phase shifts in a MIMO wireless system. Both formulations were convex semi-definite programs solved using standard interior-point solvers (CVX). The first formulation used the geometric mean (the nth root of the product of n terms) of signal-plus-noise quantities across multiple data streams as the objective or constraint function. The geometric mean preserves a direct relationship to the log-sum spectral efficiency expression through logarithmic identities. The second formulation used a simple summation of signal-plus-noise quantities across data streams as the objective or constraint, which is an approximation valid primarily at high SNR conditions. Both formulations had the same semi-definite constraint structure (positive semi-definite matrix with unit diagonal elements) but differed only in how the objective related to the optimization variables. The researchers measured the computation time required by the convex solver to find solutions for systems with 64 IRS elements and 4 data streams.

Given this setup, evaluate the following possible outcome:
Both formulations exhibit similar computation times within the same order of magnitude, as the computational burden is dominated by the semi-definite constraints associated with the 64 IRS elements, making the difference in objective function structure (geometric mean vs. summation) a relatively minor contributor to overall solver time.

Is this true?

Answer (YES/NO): NO